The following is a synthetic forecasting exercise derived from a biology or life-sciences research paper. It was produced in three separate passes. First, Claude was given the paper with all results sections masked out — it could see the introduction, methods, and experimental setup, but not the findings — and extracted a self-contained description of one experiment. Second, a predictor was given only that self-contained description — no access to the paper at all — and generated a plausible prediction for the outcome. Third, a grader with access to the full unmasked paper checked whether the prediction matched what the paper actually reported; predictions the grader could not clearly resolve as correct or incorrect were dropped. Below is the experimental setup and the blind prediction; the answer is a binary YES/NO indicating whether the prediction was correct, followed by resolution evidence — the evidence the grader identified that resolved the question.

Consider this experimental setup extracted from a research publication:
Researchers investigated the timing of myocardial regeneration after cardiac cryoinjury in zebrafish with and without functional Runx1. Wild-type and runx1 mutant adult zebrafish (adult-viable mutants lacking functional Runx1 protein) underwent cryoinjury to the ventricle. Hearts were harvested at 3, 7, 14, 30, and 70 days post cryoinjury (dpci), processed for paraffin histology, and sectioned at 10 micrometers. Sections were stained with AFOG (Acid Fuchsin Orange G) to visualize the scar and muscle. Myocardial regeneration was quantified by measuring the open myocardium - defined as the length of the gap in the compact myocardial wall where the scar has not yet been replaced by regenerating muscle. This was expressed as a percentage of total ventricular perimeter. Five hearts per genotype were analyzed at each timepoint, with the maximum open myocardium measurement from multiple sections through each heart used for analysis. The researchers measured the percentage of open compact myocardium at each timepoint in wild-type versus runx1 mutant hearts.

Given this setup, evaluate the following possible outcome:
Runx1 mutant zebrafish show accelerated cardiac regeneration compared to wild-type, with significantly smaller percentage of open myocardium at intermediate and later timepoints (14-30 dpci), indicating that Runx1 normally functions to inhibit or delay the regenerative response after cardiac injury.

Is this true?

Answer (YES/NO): NO